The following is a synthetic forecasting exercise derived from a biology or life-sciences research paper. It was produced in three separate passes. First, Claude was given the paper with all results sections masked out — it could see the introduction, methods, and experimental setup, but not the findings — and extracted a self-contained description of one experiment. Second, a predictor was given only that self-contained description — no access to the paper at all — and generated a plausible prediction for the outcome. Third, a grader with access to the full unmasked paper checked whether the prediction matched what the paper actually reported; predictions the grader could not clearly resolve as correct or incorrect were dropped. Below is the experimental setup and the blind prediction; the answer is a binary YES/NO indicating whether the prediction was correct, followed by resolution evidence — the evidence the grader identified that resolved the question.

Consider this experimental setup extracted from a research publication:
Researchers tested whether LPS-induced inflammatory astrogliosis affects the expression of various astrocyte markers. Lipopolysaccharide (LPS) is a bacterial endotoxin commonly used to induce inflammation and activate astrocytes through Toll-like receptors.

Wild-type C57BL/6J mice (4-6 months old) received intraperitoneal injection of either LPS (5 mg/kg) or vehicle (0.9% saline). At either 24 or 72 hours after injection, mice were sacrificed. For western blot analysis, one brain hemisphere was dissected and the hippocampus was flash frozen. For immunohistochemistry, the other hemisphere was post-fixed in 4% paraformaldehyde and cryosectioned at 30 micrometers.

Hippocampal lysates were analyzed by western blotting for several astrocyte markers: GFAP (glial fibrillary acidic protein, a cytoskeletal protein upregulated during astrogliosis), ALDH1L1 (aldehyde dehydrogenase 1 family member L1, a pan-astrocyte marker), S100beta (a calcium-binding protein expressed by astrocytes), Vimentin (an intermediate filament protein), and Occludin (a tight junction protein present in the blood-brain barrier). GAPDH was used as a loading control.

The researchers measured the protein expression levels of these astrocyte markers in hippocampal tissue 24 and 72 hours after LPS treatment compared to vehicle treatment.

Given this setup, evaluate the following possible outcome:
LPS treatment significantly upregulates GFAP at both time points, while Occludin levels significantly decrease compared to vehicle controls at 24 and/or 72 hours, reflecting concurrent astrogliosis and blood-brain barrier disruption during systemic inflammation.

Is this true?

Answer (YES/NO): NO